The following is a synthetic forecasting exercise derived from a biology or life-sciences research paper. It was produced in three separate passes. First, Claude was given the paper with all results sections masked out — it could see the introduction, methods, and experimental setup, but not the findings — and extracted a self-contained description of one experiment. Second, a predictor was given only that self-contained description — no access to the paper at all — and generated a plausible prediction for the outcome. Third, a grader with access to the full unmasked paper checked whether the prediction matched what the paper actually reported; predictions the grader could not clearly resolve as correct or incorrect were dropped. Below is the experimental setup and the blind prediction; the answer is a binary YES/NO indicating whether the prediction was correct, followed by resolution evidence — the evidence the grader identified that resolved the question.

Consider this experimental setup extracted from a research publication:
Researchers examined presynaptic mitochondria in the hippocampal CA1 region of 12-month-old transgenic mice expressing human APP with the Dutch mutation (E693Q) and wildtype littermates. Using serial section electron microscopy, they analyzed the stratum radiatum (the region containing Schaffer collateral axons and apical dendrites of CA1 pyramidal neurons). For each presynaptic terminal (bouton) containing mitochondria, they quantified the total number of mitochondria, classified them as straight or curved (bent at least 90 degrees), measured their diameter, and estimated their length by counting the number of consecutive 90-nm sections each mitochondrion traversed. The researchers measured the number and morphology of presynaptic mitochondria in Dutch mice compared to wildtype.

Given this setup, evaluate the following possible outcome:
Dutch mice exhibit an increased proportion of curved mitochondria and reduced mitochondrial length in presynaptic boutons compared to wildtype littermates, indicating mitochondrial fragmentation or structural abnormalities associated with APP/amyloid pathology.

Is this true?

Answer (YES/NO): NO